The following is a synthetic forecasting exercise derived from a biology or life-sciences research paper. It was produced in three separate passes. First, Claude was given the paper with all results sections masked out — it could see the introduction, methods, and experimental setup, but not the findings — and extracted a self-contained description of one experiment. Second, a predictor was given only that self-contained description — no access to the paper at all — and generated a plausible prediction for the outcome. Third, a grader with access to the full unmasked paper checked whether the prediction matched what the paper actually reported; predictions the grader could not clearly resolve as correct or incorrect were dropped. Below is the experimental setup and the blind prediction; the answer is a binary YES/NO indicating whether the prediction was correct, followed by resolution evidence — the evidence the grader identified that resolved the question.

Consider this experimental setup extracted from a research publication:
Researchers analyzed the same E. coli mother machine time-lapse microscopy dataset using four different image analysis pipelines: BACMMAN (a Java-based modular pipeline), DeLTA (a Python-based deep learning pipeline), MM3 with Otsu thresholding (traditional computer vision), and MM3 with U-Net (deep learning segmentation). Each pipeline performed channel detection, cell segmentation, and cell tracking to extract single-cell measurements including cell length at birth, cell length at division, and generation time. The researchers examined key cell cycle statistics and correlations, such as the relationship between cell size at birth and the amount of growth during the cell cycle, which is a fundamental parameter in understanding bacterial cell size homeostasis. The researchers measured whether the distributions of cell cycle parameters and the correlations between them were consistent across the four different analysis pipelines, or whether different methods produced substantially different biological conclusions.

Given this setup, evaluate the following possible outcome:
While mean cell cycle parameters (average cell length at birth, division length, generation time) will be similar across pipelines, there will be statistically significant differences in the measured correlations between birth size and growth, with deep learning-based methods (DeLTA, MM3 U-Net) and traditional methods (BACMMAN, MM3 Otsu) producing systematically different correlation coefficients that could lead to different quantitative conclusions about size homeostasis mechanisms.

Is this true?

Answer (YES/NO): NO